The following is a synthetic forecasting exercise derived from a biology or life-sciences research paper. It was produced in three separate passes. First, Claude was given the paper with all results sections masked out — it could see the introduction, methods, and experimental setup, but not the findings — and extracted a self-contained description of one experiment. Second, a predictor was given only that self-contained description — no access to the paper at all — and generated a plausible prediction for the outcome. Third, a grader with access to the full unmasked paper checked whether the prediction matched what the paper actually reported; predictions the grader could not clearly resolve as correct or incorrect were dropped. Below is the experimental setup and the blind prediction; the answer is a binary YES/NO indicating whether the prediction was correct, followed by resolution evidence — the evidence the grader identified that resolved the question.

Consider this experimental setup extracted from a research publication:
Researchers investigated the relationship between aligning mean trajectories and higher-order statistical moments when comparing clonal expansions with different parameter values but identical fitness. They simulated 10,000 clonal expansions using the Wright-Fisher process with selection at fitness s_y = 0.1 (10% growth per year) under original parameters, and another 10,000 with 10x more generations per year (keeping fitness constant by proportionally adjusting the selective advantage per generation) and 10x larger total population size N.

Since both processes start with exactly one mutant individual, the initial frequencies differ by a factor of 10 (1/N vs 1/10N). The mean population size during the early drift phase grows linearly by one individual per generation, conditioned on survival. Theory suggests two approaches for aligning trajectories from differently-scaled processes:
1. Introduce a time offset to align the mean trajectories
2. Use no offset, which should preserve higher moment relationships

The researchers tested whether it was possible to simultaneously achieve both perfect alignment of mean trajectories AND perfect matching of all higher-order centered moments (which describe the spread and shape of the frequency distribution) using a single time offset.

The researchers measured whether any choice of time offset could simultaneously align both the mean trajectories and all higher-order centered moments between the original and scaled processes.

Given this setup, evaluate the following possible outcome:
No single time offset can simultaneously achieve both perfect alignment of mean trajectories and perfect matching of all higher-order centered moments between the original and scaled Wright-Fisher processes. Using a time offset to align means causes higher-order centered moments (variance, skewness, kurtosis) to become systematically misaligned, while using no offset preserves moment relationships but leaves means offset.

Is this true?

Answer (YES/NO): YES